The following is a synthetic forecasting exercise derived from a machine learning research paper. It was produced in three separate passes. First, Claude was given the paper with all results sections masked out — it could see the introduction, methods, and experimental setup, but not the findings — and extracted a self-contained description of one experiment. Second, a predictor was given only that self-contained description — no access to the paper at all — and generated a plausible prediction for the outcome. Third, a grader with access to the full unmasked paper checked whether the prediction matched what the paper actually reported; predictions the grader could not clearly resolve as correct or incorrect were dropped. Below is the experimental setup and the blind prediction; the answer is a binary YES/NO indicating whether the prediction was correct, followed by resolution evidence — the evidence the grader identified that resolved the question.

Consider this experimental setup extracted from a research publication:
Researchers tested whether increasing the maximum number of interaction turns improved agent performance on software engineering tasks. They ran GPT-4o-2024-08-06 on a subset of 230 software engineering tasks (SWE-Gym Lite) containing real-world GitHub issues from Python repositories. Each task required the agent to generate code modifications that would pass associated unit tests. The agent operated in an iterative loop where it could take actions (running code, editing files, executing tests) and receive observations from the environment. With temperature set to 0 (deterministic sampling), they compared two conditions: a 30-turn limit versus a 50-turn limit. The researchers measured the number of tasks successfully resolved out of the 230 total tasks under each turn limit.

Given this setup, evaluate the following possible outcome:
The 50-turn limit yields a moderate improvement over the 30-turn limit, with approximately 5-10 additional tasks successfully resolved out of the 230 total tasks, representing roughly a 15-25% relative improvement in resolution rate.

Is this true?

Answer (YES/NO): NO